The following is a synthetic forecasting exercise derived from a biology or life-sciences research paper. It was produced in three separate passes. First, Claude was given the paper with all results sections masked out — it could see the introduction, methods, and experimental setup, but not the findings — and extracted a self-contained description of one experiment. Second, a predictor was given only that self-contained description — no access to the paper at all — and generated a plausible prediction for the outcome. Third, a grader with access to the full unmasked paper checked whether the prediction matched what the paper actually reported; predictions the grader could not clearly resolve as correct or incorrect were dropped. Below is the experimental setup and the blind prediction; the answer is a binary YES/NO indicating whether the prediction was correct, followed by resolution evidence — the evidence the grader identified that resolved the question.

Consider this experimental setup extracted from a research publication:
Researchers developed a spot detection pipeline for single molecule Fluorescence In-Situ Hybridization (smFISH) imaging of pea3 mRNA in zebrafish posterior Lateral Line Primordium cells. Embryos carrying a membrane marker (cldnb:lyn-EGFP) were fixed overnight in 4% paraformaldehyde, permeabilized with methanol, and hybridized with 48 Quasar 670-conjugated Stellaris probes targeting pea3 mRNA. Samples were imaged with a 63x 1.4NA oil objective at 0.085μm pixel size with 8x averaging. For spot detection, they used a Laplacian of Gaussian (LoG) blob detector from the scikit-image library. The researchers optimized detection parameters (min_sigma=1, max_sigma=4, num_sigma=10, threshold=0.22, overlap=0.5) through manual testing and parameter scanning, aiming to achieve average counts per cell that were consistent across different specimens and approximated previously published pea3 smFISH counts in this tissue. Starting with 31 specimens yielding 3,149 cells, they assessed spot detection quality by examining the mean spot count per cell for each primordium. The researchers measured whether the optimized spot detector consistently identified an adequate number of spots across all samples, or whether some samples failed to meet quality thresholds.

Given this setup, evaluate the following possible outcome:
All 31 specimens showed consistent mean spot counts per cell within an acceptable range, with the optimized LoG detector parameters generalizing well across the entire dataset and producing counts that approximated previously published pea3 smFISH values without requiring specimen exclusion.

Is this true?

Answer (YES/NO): NO